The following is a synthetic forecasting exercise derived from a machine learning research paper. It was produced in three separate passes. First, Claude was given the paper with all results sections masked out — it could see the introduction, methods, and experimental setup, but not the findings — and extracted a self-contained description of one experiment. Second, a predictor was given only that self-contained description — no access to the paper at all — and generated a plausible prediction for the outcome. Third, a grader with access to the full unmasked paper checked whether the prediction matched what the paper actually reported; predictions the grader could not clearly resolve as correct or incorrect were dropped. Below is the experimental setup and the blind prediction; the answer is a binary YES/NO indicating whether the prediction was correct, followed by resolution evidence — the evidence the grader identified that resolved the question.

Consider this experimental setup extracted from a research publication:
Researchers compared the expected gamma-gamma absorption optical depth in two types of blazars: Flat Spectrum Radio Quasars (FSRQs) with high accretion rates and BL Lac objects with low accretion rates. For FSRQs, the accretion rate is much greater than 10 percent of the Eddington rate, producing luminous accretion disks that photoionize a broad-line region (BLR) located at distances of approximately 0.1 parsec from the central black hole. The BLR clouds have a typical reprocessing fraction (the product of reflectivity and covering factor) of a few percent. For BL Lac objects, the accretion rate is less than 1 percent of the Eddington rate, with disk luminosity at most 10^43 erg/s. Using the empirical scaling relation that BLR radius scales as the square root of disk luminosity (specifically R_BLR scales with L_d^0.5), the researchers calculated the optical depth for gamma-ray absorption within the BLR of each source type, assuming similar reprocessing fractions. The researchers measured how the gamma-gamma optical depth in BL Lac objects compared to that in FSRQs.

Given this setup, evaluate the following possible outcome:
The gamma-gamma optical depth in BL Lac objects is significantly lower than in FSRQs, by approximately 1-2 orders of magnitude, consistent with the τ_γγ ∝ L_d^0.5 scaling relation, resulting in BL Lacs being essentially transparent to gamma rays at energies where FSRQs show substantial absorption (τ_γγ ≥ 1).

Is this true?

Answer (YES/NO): YES